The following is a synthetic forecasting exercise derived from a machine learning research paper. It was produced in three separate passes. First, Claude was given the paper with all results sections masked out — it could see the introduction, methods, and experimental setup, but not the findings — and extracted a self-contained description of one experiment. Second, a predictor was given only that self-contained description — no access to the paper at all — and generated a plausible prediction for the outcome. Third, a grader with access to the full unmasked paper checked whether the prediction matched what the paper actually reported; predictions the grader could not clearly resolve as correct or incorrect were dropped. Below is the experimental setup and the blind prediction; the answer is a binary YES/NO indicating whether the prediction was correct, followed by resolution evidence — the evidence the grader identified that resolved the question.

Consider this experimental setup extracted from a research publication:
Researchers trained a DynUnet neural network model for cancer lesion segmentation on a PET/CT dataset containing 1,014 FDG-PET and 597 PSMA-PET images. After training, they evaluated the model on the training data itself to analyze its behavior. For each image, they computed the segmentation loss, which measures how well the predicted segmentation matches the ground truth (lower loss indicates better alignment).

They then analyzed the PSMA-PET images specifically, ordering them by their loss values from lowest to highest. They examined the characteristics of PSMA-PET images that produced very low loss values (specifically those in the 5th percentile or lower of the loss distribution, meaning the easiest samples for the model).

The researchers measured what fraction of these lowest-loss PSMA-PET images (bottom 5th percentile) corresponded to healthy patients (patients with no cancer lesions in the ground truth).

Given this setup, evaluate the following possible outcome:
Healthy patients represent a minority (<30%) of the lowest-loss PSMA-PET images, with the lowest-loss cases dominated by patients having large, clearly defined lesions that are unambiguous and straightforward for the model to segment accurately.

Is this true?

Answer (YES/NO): NO